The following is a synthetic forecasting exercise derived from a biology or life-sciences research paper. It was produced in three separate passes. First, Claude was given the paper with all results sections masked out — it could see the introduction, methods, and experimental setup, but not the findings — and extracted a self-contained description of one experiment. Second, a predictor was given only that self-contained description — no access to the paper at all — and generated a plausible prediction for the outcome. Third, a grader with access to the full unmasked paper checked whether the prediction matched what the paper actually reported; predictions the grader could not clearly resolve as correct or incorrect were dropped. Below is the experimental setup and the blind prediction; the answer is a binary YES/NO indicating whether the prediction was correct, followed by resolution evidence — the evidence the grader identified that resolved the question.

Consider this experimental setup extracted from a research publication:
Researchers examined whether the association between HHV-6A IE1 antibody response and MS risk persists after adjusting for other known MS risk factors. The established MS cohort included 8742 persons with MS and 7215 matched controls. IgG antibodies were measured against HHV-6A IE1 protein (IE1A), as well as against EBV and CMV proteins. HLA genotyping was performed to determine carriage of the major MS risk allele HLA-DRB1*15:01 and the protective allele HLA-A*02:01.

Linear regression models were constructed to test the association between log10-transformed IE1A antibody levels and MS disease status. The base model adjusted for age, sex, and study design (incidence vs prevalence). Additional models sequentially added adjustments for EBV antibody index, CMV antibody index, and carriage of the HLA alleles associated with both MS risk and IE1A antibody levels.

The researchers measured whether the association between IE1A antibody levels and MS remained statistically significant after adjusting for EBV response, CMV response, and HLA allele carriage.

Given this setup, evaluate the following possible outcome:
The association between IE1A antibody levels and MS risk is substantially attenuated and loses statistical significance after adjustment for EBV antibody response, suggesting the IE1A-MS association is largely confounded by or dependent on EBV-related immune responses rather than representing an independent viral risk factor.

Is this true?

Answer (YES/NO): NO